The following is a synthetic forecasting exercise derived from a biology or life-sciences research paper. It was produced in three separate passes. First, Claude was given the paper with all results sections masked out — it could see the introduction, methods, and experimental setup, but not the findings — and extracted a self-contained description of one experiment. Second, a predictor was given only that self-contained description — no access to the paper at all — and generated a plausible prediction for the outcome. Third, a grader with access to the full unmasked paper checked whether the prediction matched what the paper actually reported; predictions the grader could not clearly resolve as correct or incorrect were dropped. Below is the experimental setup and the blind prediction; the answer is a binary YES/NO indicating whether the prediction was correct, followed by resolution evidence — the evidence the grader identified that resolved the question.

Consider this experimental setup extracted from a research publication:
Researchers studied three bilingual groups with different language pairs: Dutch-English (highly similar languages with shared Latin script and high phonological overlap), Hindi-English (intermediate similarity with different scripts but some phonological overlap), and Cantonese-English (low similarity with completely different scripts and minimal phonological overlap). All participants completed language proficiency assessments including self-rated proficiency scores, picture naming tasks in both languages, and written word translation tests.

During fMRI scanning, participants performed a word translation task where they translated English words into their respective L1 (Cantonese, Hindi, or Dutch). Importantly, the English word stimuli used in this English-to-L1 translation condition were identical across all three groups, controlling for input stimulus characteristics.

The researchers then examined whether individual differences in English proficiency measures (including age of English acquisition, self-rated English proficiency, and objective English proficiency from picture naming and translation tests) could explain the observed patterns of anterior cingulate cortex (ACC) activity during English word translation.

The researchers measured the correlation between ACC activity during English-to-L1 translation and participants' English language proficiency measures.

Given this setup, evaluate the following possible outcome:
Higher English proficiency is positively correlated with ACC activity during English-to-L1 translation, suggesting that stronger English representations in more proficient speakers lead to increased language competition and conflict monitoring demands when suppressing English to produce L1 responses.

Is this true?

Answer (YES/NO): NO